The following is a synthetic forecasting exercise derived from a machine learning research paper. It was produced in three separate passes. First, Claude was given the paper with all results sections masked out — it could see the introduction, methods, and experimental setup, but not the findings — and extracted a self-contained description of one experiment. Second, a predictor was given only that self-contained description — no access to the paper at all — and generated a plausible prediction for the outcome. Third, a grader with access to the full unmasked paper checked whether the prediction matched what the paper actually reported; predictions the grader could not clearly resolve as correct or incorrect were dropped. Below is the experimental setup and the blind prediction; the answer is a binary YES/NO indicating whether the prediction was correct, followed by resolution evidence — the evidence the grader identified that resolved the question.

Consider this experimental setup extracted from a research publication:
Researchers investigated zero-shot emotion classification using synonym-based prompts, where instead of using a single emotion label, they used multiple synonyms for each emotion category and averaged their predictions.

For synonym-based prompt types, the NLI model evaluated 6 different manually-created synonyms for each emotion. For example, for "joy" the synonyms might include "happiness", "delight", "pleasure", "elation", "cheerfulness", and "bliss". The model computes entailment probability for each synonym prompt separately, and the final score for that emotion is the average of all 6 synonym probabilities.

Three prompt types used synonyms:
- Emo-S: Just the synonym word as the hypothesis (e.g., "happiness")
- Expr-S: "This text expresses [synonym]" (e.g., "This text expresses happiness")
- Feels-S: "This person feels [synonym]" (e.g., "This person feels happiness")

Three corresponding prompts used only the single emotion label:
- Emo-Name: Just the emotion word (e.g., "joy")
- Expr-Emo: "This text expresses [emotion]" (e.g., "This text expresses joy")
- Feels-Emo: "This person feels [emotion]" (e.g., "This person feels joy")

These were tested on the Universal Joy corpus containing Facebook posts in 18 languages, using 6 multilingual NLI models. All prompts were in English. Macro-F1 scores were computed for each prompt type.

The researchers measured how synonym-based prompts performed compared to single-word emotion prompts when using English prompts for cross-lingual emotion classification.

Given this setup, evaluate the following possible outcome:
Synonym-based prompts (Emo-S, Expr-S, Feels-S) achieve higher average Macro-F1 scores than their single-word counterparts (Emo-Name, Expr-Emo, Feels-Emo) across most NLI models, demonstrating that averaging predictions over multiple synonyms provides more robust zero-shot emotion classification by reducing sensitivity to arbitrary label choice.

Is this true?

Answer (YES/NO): NO